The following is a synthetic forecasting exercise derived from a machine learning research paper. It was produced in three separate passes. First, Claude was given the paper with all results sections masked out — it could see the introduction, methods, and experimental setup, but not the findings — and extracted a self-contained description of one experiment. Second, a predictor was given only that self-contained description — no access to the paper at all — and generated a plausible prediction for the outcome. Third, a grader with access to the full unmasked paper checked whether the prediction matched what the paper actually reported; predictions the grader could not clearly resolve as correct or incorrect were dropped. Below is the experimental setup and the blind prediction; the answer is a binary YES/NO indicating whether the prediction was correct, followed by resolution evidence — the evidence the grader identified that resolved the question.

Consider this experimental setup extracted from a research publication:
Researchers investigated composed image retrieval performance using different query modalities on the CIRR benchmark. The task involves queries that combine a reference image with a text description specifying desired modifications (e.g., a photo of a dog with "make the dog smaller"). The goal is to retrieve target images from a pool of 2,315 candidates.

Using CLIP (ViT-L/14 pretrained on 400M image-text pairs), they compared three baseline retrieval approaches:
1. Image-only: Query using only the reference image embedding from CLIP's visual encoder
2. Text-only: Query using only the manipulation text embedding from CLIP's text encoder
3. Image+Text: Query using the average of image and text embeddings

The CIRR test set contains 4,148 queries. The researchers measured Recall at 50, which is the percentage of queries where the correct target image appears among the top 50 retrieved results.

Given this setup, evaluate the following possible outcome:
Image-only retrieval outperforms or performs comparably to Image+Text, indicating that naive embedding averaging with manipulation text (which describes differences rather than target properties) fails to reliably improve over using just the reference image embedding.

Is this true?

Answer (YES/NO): NO